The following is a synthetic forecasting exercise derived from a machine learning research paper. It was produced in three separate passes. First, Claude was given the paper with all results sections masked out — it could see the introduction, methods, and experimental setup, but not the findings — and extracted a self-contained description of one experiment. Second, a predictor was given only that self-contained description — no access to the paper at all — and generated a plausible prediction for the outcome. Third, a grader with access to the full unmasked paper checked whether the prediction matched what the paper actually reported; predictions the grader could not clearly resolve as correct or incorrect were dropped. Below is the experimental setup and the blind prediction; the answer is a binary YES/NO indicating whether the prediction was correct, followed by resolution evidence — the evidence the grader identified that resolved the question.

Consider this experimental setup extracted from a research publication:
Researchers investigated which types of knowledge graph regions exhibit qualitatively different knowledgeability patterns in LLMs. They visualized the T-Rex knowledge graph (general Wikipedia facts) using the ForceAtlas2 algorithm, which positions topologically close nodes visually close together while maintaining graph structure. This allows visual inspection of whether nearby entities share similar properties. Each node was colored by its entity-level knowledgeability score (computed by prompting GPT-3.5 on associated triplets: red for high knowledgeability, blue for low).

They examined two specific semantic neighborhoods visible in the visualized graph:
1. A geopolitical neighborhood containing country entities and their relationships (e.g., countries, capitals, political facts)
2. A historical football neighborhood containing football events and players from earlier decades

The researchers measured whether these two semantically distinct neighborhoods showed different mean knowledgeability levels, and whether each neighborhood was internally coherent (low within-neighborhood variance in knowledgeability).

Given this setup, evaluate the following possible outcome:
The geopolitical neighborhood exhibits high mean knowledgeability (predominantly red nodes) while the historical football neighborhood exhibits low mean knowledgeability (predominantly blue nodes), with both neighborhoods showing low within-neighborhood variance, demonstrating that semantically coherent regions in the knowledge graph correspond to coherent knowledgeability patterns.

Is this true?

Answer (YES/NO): YES